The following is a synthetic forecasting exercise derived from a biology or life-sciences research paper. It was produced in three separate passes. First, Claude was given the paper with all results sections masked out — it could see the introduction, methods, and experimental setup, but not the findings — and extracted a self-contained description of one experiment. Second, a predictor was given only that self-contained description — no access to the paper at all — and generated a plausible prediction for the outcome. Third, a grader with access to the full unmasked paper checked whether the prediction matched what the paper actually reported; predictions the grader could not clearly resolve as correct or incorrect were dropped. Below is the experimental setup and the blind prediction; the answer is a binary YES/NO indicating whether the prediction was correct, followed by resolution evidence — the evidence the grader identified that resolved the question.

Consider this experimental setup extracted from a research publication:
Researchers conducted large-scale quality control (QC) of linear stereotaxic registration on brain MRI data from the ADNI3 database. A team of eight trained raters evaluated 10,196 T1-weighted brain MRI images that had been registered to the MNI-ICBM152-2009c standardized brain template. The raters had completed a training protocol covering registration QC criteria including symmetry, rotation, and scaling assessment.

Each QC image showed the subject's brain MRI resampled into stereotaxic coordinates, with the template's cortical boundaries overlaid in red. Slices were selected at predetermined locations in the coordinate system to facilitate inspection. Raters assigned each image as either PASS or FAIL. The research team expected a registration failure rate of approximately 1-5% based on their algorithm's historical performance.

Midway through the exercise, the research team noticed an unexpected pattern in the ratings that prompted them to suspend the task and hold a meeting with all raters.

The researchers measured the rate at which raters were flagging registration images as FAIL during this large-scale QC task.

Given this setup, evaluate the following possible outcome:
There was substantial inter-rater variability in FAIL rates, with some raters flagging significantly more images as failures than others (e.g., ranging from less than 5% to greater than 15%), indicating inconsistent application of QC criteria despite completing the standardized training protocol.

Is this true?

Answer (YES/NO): NO